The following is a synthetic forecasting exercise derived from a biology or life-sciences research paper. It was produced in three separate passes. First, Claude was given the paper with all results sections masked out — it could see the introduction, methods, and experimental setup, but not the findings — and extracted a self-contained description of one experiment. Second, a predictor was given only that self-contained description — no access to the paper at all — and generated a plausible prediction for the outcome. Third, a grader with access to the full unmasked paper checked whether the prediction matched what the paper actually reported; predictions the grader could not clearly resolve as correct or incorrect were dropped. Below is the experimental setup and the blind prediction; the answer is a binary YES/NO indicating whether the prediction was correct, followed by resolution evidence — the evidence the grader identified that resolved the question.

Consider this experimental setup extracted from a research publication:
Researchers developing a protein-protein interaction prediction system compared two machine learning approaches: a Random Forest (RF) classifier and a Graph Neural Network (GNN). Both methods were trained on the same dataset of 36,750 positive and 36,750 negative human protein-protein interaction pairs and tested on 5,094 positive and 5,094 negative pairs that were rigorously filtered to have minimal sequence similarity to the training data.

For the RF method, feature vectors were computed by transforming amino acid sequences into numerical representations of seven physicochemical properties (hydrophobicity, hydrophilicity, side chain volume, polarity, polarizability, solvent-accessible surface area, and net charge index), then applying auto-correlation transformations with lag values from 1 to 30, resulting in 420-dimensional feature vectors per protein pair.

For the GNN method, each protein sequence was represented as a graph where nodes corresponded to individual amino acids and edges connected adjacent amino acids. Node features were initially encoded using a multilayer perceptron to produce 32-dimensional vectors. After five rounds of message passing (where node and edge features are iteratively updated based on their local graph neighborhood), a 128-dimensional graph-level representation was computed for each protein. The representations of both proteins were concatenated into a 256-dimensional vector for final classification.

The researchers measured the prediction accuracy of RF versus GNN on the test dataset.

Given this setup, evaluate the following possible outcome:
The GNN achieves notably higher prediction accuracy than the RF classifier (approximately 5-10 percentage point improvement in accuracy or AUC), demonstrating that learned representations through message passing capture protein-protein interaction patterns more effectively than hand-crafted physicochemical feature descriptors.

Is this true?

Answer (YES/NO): NO